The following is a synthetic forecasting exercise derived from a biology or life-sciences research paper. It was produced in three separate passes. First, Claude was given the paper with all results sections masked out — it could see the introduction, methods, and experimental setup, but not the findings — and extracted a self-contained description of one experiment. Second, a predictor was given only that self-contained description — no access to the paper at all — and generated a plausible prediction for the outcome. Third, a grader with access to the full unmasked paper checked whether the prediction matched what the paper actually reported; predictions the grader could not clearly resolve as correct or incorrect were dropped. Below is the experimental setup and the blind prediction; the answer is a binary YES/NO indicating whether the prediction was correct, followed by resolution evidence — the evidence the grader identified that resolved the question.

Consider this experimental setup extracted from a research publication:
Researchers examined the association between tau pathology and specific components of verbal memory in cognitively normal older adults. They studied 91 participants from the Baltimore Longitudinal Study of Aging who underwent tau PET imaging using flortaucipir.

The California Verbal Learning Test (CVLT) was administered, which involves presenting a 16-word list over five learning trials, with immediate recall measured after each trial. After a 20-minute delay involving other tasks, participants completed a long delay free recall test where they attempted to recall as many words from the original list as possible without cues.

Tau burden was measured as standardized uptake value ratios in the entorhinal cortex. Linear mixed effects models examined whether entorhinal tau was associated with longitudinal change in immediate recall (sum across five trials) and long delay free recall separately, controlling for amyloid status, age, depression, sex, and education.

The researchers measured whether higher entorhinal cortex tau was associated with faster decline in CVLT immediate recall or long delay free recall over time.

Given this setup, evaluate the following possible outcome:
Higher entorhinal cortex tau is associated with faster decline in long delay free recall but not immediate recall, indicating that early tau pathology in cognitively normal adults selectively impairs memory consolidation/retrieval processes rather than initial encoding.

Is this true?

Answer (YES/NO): NO